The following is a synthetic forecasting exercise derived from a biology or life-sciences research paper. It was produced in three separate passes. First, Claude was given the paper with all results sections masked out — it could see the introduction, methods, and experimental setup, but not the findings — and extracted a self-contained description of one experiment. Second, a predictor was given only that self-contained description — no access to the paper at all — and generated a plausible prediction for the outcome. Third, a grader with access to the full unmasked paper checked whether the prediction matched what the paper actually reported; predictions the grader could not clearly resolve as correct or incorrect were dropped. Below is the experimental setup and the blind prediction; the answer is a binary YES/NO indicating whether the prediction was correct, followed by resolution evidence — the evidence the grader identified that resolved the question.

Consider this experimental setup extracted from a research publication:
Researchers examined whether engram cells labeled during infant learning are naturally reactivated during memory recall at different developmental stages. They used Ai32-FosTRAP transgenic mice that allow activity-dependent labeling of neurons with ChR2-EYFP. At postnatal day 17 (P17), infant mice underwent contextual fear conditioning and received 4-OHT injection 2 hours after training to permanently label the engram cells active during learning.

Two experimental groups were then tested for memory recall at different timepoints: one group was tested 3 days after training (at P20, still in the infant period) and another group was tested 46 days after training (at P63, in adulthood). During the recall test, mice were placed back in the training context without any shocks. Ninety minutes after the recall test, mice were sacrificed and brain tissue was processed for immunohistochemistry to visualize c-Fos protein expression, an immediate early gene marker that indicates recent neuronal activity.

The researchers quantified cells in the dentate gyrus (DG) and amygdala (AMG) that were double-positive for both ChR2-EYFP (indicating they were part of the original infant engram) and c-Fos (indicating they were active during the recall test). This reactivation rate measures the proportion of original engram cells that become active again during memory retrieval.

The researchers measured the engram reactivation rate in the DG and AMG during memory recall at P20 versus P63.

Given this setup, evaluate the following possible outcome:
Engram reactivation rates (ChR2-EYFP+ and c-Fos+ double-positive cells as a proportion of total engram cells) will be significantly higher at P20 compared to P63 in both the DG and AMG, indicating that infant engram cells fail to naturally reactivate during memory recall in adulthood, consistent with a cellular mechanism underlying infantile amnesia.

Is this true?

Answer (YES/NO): YES